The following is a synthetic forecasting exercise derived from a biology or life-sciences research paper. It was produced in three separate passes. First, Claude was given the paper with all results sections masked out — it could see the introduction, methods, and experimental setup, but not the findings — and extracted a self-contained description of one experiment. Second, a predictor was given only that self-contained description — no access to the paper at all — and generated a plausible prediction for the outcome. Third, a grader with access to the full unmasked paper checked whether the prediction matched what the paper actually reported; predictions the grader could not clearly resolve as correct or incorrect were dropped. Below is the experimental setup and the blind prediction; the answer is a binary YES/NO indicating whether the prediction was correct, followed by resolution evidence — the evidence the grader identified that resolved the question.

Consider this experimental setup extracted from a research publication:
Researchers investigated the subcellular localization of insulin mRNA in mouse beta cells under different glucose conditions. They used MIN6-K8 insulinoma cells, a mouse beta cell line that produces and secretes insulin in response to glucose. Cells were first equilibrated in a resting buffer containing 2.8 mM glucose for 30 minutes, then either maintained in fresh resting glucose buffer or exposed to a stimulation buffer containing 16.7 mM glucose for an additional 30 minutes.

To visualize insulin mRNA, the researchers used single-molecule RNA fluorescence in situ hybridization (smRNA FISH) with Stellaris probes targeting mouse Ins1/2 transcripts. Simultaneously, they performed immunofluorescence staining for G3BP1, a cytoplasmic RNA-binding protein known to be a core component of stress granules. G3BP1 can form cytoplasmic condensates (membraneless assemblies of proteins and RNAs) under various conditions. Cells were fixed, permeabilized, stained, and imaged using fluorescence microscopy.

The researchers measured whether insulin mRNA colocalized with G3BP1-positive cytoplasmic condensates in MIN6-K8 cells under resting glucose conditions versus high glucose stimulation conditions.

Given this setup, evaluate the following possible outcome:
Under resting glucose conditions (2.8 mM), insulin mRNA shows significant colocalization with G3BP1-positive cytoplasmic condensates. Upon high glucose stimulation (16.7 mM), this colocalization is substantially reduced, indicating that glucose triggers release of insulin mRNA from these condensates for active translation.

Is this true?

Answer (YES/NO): YES